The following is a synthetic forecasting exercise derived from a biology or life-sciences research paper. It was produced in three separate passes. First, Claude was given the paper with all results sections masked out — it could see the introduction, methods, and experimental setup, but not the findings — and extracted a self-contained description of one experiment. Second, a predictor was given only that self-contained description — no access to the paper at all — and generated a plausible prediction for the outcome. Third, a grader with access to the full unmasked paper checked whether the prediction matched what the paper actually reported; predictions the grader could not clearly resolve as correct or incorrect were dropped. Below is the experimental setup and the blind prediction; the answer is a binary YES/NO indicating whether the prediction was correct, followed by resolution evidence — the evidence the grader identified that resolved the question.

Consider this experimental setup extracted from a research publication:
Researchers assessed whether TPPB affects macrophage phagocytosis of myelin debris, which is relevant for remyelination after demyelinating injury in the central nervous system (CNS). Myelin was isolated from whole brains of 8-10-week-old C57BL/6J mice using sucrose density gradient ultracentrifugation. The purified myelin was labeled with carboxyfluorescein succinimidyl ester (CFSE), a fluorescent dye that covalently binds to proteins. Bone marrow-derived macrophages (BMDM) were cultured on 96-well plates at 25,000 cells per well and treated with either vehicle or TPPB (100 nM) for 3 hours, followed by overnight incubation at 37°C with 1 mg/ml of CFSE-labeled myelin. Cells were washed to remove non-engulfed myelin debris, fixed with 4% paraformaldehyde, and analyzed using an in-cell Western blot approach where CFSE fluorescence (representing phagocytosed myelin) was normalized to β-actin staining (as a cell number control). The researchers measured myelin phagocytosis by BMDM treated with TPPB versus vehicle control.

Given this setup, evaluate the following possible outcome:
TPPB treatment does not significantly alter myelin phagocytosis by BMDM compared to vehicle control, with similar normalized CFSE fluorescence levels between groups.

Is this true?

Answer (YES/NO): NO